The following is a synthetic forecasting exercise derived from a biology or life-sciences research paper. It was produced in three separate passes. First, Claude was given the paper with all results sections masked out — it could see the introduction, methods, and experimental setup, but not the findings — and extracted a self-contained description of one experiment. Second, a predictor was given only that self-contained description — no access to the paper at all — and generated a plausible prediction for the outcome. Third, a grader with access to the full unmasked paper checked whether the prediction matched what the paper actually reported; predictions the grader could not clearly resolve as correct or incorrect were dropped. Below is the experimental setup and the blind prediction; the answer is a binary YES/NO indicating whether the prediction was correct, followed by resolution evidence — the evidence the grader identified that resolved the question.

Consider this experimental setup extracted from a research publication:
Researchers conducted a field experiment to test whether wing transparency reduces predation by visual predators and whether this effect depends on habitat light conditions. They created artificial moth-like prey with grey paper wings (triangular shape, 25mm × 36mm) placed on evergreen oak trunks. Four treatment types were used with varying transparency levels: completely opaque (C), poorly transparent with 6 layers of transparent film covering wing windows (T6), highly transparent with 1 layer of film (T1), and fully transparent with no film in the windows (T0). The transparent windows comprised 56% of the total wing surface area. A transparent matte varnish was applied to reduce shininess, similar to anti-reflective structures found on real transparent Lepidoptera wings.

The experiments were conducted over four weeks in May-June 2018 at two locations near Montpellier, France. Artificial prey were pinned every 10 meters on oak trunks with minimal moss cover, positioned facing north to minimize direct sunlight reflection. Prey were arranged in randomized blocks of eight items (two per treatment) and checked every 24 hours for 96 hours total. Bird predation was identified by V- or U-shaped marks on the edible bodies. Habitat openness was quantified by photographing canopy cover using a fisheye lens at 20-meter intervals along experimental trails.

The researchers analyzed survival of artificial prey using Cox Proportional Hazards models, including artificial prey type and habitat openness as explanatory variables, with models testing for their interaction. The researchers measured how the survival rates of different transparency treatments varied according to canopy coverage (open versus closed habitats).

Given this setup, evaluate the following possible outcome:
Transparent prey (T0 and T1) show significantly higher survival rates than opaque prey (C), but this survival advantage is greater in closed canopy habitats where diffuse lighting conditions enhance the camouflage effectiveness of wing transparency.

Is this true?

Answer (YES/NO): NO